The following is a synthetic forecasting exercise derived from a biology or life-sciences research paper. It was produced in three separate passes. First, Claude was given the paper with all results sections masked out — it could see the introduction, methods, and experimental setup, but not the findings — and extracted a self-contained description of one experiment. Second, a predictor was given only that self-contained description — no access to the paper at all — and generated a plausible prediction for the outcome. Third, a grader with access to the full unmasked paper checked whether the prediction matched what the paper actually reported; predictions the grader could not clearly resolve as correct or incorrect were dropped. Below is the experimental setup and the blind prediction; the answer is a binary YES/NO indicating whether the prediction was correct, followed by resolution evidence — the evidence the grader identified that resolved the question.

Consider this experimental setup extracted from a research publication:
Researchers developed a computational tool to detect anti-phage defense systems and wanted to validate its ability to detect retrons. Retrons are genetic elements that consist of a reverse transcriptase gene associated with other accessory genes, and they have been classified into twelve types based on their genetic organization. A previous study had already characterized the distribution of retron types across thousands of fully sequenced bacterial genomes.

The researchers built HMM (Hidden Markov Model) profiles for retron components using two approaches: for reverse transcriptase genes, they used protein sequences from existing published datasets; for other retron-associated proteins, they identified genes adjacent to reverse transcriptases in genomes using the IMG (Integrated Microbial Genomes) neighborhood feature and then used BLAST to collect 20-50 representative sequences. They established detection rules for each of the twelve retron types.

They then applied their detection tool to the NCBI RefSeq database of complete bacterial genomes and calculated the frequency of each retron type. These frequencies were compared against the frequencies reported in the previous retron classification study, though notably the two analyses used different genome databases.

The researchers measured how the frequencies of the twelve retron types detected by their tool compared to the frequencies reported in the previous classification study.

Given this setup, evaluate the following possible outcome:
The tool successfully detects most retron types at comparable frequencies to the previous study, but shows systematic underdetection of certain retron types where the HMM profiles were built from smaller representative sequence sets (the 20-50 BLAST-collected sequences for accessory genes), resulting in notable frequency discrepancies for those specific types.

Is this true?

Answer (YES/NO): NO